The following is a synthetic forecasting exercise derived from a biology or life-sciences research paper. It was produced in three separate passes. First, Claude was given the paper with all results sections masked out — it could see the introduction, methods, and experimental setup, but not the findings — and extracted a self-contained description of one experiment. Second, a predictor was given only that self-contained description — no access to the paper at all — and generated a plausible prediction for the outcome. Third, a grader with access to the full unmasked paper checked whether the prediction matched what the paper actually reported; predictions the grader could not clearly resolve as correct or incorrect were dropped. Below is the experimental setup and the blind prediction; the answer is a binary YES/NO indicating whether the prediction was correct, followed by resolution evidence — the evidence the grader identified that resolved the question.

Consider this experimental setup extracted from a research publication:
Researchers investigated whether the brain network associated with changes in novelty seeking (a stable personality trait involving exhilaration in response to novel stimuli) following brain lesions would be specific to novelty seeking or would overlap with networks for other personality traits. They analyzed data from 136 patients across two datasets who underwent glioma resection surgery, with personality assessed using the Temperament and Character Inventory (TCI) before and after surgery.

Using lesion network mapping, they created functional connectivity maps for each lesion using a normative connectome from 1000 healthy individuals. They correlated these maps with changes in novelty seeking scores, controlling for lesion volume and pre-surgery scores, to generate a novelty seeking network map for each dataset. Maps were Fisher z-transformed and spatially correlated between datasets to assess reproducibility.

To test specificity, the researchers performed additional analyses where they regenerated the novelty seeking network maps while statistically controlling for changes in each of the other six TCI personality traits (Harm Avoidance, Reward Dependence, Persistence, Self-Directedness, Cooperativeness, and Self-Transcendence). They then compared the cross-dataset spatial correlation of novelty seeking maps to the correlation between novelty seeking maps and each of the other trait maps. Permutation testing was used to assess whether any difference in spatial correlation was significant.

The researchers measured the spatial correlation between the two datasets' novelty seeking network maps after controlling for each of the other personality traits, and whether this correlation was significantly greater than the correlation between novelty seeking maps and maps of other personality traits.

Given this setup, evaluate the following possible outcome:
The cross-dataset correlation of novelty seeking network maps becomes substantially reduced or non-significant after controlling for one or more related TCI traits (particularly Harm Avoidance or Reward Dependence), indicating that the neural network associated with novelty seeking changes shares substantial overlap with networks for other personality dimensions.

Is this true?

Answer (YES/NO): NO